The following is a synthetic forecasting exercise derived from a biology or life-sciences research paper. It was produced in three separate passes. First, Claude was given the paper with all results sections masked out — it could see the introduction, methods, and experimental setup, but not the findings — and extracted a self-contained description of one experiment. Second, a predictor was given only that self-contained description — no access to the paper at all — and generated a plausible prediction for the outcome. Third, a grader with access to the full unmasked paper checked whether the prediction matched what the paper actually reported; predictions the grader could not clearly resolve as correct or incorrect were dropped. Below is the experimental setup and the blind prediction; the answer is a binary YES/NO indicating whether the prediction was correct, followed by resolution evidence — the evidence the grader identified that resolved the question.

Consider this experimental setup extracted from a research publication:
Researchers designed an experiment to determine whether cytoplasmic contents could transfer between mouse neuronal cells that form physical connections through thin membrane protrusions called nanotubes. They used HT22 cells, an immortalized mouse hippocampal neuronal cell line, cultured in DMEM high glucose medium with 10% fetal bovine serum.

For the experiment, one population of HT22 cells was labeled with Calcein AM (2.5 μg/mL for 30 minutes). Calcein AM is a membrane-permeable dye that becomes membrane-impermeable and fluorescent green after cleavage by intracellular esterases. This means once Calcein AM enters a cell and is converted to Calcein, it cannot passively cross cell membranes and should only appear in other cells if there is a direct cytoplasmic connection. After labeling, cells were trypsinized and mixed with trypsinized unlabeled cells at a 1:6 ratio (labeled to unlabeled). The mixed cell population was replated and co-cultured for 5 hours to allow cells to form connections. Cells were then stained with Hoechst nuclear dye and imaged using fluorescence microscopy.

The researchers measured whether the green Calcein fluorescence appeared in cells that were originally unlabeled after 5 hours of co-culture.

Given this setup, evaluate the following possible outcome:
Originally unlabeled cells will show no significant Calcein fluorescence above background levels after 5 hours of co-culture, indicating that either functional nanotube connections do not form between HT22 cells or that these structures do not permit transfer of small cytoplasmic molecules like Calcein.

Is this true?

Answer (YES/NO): NO